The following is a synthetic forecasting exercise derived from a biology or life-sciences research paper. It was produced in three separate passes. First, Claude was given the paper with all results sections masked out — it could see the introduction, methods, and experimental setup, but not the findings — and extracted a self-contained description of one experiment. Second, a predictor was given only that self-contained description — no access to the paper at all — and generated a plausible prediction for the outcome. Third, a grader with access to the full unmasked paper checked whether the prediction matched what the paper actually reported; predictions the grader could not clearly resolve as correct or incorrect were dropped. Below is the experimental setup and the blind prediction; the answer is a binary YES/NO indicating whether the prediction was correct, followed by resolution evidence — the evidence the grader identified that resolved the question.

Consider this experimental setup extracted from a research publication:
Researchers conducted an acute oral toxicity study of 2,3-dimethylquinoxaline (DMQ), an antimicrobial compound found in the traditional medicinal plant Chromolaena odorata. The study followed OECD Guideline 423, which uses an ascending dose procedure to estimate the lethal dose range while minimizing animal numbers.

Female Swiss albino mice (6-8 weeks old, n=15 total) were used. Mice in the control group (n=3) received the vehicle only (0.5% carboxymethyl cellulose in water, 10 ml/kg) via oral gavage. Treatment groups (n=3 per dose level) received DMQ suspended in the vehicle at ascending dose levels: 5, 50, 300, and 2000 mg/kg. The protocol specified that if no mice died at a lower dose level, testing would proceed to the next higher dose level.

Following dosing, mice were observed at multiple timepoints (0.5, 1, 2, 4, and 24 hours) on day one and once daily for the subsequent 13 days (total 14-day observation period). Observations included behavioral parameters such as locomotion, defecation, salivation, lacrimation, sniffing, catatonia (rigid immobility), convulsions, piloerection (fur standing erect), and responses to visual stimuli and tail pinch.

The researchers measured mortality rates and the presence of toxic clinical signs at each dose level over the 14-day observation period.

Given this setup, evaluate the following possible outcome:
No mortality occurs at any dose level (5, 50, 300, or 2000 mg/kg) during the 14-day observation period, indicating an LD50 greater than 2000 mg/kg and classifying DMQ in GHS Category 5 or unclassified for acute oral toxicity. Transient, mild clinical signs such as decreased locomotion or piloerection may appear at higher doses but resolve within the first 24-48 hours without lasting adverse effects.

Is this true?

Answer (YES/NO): NO